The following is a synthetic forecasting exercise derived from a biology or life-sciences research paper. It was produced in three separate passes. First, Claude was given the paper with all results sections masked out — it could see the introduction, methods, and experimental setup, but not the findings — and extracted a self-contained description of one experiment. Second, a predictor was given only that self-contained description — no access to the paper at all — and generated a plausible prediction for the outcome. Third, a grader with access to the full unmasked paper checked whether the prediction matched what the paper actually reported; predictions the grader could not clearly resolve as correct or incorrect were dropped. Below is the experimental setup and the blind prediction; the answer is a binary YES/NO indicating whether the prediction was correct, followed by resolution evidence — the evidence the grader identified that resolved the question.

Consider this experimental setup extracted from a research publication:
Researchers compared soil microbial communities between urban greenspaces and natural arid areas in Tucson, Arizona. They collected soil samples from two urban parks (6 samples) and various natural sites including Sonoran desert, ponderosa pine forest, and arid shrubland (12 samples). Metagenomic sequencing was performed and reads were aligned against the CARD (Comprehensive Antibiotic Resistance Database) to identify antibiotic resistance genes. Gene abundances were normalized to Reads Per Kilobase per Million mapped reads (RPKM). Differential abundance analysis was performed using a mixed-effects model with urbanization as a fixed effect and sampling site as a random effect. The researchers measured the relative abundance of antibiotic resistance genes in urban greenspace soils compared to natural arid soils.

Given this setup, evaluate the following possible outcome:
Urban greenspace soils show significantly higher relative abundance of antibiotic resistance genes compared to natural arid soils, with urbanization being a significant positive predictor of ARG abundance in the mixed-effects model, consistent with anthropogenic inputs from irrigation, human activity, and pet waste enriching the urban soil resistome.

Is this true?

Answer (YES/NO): NO